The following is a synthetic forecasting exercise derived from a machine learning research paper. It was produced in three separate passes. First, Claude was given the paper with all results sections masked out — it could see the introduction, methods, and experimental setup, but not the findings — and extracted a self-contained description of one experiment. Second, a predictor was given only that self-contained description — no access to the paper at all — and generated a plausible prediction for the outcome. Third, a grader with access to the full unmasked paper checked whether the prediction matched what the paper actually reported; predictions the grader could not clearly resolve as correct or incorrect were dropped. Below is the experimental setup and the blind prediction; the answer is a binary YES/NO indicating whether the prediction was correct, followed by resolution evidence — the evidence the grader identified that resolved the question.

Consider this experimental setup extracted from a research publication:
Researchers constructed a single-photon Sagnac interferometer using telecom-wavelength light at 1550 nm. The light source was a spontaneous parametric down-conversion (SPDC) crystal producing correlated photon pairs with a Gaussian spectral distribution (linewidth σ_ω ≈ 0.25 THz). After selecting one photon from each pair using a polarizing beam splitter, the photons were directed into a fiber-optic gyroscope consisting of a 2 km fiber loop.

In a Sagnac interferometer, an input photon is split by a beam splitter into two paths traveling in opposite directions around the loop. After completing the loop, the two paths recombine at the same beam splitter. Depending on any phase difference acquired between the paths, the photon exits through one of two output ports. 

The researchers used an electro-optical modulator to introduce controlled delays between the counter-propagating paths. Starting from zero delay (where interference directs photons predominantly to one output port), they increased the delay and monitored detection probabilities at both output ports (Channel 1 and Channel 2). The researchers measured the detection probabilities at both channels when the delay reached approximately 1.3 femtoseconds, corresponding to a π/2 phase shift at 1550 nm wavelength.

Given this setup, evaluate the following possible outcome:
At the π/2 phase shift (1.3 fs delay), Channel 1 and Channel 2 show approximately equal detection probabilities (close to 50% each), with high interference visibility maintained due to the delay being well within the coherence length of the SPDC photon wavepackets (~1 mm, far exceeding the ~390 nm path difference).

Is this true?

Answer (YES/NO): YES